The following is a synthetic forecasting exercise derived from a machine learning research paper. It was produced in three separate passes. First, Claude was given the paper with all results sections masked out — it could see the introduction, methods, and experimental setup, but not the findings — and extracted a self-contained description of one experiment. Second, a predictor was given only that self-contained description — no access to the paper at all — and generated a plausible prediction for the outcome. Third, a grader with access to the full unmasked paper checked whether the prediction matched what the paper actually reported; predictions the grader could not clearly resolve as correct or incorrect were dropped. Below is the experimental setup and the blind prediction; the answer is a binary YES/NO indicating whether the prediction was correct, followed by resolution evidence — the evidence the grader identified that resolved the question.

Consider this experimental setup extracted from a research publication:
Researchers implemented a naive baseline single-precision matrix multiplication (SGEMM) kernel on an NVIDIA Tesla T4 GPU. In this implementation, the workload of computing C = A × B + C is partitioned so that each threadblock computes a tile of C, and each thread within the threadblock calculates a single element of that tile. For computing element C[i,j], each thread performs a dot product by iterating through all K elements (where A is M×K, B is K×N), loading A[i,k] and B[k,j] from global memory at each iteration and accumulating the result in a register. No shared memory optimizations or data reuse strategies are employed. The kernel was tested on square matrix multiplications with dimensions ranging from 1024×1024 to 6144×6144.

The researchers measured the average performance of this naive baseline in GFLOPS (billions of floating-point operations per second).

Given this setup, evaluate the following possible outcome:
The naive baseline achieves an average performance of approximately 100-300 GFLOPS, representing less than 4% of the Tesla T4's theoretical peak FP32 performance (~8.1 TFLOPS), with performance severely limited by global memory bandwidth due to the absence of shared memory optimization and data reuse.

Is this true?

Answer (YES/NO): NO